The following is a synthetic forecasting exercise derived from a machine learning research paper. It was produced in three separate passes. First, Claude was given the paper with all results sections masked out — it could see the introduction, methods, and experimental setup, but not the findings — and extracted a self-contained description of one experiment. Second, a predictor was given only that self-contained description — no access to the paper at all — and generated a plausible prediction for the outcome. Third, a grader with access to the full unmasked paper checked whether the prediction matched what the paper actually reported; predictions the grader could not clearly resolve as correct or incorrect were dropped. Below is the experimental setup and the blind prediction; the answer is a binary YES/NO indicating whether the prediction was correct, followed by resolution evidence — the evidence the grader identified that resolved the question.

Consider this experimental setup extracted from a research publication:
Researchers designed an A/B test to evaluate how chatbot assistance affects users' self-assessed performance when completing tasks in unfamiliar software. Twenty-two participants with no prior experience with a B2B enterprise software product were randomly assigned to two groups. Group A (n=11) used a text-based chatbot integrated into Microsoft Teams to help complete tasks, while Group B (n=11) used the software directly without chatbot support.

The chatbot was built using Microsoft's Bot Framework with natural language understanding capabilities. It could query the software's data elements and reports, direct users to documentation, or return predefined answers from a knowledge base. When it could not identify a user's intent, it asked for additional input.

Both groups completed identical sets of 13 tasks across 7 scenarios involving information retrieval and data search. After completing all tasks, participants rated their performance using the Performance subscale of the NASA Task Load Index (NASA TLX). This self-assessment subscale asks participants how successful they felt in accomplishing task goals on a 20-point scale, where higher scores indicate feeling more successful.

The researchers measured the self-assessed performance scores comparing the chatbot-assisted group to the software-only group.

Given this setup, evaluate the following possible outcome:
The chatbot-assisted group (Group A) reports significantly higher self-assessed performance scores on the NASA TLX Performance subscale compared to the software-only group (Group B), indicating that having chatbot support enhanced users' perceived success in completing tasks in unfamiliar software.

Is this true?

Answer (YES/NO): NO